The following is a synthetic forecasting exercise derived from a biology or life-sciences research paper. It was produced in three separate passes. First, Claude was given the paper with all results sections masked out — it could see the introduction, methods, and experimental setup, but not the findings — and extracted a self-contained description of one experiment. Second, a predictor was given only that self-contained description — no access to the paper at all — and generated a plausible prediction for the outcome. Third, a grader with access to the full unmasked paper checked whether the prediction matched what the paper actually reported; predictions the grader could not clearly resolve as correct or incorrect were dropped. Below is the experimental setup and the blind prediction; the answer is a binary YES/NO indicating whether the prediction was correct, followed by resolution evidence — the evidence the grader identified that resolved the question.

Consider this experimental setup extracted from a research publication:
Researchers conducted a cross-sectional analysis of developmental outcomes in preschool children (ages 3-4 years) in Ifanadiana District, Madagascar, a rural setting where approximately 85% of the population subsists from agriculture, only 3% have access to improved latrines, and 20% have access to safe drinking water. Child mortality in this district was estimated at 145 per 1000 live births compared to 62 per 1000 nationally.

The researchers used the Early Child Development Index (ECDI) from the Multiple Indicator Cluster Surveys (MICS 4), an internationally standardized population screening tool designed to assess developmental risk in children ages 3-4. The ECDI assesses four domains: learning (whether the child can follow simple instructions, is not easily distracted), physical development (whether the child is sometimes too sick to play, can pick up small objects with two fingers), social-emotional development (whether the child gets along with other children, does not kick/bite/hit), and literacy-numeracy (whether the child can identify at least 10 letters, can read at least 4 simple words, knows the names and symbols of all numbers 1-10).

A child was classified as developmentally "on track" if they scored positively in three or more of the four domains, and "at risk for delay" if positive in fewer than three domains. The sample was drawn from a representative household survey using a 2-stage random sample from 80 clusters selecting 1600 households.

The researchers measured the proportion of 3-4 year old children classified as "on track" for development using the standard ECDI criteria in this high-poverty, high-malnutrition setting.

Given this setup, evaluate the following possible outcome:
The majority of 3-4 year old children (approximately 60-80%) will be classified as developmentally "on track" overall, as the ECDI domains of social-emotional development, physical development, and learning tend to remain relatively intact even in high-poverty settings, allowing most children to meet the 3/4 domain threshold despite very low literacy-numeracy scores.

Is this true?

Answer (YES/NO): YES